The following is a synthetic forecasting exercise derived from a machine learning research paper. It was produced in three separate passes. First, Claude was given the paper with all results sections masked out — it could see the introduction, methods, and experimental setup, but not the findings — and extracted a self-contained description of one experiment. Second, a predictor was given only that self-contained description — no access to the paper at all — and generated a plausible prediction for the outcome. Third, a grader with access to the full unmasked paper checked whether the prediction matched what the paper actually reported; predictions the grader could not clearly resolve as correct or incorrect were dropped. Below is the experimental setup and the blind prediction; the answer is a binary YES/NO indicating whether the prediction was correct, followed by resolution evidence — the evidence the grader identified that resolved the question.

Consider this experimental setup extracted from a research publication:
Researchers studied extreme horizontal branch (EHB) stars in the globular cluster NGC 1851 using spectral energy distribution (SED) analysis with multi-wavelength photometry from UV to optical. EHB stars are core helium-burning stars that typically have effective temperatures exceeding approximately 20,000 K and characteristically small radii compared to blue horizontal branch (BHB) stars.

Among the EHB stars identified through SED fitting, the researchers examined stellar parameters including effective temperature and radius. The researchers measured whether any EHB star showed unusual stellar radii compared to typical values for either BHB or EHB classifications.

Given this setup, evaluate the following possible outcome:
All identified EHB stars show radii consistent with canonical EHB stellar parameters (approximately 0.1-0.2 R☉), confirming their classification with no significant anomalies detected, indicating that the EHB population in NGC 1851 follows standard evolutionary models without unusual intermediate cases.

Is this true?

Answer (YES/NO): NO